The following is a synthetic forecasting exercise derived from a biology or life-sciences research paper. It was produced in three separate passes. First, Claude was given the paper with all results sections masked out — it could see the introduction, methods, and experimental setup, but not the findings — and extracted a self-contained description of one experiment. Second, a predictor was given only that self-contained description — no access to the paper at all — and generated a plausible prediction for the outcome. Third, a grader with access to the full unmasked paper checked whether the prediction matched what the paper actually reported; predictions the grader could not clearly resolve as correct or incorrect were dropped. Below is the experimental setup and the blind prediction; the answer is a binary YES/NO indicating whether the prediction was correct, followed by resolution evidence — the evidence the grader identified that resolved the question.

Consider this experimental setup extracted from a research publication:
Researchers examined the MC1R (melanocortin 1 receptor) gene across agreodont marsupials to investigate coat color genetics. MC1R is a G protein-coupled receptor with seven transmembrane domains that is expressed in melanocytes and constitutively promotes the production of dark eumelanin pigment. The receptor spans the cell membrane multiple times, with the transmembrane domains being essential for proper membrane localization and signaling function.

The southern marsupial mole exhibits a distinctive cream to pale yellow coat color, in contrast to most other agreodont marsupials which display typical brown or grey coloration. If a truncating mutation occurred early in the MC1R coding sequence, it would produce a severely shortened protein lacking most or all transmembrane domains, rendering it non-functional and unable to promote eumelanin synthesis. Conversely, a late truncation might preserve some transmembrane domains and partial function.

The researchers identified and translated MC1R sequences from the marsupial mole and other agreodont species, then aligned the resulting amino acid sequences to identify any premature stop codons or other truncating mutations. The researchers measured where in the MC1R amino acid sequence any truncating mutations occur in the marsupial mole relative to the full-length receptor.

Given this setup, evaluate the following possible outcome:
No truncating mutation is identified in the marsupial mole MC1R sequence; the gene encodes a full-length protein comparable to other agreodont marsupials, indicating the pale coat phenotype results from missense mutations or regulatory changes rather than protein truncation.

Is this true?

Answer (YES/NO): NO